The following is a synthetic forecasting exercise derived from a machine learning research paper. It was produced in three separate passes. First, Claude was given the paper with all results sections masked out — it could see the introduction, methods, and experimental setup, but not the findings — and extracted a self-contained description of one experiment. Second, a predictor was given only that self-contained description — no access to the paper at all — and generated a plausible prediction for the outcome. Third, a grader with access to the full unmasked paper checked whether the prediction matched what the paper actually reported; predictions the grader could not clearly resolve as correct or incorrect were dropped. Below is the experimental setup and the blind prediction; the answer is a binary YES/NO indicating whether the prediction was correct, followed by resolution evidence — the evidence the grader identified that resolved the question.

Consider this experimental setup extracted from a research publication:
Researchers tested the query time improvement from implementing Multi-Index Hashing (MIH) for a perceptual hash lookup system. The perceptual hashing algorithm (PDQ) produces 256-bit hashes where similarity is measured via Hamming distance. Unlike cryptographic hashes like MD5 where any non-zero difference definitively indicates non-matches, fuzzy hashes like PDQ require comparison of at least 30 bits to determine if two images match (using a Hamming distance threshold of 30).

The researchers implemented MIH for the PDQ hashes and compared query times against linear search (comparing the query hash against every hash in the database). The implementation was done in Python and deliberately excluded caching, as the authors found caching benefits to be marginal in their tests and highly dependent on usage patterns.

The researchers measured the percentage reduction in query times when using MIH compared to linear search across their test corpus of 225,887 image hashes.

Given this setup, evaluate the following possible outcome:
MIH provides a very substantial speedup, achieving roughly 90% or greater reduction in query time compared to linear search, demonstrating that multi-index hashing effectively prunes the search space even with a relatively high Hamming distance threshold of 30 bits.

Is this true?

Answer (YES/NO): NO